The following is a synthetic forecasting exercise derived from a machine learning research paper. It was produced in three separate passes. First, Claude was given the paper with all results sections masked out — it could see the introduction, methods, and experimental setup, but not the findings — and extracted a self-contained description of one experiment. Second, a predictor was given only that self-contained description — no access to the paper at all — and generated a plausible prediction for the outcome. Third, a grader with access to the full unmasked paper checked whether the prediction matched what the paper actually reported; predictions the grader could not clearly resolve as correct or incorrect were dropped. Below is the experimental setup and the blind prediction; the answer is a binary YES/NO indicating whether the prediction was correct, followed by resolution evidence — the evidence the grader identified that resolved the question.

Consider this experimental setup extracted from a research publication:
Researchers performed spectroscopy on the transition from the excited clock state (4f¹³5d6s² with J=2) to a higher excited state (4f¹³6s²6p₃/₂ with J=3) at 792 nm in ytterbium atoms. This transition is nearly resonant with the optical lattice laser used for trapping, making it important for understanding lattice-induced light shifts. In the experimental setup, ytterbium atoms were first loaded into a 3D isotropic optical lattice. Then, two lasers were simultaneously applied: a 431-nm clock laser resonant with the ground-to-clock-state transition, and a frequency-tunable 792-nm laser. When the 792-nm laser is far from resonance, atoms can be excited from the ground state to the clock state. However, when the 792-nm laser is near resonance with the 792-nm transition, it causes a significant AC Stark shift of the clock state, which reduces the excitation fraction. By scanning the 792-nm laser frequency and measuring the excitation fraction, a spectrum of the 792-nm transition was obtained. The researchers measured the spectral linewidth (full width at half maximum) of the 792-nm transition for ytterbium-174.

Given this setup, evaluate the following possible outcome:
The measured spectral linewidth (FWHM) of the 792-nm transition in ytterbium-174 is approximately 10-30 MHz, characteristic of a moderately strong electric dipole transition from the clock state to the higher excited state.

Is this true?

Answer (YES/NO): NO